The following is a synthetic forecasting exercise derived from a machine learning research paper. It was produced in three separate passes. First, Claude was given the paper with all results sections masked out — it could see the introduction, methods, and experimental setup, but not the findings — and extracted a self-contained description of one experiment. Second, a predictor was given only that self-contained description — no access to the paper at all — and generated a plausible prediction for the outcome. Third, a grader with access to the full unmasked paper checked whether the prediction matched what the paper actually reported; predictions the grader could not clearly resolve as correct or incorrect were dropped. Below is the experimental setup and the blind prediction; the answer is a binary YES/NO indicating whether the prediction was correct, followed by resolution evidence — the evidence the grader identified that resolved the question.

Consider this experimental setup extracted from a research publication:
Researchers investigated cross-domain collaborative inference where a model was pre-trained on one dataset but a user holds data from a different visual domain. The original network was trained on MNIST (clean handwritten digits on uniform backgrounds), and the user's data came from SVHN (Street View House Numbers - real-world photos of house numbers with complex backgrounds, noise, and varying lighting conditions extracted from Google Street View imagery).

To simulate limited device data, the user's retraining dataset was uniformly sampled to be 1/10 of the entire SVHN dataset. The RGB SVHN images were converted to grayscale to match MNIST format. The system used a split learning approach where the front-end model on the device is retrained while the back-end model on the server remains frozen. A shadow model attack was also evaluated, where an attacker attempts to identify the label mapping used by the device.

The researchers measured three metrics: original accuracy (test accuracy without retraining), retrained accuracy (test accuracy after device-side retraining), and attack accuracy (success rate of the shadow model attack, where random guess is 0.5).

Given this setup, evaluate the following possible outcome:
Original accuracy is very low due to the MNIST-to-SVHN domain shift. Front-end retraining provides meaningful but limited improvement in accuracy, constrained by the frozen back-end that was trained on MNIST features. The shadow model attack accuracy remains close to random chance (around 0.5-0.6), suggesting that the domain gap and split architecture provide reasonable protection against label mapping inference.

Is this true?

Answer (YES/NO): NO